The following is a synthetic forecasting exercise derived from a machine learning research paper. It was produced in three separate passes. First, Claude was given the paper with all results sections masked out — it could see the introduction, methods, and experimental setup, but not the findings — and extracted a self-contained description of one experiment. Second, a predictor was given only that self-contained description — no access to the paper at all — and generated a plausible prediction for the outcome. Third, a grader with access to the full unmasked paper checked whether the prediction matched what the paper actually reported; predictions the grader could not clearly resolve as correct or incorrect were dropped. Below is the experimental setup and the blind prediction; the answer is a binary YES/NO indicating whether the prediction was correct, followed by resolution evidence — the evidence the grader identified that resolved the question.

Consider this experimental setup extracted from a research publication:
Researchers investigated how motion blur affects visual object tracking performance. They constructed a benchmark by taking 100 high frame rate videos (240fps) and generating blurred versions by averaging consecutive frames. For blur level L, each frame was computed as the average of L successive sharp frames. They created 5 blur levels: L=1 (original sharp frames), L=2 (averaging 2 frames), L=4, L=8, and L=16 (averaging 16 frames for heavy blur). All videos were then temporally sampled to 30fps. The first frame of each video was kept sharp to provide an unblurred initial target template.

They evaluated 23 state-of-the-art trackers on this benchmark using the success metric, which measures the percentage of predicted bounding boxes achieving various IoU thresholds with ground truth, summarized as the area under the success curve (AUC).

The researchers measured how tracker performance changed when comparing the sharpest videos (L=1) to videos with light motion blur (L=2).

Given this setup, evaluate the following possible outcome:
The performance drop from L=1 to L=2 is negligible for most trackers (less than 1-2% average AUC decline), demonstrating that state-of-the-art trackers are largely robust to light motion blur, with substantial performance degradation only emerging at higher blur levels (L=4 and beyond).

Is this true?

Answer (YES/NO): NO